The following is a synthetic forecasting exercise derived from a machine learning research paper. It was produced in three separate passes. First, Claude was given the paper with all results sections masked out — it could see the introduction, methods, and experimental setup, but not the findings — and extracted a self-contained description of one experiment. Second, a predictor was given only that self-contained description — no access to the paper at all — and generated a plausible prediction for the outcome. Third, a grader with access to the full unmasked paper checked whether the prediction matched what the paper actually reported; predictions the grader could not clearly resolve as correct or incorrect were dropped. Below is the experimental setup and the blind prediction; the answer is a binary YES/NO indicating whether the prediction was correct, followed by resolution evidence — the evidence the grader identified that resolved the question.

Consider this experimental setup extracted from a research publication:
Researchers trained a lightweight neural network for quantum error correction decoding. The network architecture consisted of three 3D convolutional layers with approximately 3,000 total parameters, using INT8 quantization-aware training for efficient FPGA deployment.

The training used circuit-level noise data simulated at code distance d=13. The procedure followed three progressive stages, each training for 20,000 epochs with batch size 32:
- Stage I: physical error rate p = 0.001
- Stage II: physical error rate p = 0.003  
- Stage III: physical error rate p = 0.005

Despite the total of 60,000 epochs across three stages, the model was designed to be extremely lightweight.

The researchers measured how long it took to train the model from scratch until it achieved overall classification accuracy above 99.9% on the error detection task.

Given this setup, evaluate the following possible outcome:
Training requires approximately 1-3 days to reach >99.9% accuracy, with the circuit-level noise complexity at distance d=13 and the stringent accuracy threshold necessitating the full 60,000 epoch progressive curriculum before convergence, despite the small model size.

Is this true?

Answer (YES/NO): NO